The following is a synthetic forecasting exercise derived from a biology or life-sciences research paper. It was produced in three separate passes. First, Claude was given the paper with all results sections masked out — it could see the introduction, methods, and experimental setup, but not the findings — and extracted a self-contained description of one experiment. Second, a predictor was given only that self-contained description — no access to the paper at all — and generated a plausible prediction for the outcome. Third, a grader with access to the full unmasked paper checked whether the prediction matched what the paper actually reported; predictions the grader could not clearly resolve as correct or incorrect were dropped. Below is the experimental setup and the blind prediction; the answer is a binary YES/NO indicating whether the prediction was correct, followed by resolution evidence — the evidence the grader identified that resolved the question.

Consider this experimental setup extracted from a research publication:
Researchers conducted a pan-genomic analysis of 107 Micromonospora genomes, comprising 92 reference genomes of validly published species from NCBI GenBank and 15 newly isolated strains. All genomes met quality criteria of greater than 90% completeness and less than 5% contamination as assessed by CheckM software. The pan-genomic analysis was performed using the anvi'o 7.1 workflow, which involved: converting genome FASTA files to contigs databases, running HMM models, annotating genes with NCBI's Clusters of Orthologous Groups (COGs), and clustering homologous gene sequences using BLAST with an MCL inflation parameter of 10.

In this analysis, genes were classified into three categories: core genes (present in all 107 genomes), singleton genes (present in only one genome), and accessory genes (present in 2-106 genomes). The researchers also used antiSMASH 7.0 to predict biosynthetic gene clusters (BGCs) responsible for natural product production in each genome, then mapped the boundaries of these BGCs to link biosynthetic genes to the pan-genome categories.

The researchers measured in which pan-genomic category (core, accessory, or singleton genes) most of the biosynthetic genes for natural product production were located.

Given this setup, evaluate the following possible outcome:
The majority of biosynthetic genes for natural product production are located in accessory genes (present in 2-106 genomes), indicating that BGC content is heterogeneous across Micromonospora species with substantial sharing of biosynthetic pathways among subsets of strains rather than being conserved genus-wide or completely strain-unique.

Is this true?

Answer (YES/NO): NO